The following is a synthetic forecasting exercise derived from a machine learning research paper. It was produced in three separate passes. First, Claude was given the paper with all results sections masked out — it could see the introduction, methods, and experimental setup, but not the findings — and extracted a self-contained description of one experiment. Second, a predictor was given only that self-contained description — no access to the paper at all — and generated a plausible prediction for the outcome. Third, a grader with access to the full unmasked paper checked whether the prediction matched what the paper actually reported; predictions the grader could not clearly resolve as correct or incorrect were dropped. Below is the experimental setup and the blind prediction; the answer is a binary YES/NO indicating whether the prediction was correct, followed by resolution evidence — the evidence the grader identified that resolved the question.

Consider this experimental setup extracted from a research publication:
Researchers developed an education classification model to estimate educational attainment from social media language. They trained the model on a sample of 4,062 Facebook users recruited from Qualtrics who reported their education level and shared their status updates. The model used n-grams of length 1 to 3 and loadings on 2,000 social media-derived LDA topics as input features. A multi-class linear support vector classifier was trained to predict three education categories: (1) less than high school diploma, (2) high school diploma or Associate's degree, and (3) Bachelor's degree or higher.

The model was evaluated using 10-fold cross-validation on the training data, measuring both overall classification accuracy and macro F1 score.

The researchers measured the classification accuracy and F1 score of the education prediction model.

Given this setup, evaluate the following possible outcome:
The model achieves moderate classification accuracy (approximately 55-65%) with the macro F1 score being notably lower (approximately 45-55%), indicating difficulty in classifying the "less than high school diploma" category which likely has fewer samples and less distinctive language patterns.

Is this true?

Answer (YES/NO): YES